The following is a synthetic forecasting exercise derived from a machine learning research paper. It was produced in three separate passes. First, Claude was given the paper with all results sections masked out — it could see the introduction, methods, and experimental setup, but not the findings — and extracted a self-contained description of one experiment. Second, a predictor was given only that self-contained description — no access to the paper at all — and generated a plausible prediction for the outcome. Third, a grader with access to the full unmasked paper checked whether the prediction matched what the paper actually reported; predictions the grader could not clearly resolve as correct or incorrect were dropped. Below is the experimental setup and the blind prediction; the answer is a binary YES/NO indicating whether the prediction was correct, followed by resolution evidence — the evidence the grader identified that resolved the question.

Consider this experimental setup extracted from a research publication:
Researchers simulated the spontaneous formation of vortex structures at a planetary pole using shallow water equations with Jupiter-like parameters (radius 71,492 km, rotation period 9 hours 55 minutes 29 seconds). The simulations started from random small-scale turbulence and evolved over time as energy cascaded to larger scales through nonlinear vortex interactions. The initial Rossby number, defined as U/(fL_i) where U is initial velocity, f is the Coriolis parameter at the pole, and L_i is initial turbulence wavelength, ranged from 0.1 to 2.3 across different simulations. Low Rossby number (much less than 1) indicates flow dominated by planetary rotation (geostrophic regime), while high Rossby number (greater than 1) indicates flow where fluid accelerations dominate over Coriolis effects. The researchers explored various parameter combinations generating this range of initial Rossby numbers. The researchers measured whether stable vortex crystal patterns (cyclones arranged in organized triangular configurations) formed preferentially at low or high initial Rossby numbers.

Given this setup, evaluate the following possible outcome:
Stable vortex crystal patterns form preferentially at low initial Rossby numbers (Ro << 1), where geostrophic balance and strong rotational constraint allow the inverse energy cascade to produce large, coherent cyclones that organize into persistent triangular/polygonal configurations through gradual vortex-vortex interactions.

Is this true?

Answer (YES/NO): YES